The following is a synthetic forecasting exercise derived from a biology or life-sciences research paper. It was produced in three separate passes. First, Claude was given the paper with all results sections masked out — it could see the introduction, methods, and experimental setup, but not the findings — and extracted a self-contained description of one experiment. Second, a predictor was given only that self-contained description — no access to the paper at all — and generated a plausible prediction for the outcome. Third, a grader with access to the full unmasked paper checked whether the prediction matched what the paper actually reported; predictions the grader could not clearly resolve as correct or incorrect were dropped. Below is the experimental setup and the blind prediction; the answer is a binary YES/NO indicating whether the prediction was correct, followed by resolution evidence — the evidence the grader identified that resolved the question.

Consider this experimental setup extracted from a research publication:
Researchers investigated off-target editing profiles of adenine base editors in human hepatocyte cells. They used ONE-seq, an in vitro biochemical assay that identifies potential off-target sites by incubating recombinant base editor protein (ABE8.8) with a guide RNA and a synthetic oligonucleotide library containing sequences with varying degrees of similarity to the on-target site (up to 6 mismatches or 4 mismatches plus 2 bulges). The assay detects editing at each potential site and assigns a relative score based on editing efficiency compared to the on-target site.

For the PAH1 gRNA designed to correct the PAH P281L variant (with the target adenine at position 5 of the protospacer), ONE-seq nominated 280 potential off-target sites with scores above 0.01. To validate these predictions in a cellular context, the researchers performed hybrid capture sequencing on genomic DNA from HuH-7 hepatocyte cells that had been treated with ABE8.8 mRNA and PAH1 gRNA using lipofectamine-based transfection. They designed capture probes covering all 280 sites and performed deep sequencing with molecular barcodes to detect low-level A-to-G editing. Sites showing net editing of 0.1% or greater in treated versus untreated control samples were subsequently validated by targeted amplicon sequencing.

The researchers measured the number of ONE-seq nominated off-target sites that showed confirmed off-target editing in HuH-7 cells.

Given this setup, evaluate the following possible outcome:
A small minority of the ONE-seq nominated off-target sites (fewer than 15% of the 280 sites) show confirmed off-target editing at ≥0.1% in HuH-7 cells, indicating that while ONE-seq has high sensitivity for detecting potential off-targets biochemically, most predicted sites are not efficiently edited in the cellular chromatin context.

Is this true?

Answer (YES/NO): YES